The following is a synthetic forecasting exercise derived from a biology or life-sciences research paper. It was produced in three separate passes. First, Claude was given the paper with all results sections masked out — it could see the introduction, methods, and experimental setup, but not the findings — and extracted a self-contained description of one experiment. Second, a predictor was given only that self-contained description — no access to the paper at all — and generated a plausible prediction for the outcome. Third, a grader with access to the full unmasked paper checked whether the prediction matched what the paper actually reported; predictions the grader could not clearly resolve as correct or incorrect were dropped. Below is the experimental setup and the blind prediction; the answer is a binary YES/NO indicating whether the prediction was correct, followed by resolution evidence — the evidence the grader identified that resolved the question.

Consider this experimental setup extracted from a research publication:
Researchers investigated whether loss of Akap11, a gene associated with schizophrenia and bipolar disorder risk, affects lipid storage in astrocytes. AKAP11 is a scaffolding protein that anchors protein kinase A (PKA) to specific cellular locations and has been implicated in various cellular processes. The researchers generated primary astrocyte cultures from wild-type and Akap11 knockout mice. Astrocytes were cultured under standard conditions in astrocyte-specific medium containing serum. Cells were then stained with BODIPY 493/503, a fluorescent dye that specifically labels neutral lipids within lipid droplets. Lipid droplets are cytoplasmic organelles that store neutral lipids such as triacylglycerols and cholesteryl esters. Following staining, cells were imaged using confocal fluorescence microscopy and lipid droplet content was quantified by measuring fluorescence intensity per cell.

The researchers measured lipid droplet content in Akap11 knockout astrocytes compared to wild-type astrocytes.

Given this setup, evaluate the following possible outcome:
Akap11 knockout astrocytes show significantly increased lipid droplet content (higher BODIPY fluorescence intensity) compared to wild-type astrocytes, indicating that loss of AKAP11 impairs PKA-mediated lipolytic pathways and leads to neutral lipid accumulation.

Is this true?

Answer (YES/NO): NO